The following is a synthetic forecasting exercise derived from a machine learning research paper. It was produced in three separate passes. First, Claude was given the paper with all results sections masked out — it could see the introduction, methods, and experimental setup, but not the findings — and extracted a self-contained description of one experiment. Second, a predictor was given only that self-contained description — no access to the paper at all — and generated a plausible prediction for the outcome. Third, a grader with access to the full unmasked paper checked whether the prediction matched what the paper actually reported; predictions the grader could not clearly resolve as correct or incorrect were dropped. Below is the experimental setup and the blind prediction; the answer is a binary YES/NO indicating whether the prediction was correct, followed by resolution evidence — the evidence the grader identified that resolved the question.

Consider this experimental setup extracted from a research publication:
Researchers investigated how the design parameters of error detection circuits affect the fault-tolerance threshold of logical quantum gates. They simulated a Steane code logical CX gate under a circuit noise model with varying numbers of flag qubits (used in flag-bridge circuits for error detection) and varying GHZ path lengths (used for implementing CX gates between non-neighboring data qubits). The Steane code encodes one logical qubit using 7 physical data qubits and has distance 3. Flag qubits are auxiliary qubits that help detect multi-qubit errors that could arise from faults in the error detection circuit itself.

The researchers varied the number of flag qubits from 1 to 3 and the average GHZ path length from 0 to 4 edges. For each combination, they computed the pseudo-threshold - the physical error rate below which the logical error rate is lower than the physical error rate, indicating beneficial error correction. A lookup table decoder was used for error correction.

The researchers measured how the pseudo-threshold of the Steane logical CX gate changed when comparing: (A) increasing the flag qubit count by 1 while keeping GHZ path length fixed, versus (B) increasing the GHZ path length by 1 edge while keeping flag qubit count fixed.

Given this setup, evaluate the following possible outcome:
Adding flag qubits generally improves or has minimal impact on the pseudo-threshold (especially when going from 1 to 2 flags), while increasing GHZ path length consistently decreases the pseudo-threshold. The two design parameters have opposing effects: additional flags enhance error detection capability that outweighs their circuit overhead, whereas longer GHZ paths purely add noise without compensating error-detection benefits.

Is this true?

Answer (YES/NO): NO